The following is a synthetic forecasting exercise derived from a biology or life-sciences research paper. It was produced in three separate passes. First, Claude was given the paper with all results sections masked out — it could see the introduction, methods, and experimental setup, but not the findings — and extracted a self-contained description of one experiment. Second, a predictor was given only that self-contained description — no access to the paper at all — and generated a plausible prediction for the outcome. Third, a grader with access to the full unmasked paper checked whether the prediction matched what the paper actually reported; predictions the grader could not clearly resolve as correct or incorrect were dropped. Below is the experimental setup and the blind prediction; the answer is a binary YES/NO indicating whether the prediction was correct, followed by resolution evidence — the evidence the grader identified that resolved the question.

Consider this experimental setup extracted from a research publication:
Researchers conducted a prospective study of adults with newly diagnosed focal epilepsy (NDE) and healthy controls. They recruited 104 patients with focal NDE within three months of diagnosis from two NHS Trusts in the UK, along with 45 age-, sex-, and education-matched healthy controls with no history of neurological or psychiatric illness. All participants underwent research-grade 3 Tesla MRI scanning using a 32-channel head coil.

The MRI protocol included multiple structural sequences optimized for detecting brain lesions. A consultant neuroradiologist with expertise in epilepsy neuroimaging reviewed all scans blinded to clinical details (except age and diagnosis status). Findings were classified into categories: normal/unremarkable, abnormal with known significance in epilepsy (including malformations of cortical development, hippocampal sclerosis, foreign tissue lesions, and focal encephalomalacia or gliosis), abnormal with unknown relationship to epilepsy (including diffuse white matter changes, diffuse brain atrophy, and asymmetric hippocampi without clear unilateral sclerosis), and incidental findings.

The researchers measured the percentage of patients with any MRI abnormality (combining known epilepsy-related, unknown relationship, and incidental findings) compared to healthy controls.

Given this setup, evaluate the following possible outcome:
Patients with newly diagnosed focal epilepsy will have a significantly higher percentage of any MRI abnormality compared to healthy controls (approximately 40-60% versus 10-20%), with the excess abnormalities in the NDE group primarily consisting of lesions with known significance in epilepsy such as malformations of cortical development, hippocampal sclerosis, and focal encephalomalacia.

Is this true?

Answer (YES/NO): NO